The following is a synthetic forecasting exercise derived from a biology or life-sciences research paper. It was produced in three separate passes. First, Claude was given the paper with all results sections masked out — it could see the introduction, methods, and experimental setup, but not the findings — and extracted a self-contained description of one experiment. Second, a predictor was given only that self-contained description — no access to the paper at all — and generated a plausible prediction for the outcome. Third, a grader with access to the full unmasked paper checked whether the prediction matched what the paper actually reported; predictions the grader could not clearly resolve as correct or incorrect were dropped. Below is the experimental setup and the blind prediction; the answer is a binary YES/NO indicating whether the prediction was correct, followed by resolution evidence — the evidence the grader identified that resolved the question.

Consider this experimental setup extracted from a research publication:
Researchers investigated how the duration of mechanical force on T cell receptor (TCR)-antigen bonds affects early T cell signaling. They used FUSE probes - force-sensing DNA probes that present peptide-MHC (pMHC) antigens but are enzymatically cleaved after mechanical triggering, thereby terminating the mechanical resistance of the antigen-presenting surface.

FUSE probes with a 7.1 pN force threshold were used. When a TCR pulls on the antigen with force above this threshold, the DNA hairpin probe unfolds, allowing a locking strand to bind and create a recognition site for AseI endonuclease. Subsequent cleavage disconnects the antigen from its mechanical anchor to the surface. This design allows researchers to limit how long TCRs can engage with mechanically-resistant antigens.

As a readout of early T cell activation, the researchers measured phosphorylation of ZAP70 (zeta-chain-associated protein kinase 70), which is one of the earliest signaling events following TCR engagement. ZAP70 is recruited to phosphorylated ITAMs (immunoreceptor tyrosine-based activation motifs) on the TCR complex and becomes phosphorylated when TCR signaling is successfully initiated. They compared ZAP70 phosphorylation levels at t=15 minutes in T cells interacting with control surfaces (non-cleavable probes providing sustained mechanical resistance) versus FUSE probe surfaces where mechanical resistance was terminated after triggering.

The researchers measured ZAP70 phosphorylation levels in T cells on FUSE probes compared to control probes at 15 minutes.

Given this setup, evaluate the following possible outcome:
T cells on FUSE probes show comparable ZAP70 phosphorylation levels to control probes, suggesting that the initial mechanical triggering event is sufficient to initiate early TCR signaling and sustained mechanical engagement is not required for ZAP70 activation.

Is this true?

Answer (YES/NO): NO